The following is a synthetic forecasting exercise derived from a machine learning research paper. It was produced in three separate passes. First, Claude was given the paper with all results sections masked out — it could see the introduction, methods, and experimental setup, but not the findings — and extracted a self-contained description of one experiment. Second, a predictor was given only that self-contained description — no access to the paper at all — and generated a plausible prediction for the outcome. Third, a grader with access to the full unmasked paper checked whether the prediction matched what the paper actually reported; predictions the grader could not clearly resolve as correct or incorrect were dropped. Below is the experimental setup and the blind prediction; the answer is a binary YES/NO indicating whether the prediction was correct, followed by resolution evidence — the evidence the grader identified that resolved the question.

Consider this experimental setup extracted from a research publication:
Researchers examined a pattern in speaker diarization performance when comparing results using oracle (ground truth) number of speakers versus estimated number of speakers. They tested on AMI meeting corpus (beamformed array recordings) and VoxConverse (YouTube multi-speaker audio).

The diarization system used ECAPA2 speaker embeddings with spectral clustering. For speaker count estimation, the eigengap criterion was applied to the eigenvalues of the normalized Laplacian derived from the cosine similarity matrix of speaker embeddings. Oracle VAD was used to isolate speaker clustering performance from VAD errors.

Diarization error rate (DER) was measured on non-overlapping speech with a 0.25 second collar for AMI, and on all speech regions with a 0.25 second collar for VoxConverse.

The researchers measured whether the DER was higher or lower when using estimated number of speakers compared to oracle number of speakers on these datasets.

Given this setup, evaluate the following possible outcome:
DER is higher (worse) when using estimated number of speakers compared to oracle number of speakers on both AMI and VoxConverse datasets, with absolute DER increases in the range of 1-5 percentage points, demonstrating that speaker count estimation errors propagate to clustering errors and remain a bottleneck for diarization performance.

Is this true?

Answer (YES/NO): NO